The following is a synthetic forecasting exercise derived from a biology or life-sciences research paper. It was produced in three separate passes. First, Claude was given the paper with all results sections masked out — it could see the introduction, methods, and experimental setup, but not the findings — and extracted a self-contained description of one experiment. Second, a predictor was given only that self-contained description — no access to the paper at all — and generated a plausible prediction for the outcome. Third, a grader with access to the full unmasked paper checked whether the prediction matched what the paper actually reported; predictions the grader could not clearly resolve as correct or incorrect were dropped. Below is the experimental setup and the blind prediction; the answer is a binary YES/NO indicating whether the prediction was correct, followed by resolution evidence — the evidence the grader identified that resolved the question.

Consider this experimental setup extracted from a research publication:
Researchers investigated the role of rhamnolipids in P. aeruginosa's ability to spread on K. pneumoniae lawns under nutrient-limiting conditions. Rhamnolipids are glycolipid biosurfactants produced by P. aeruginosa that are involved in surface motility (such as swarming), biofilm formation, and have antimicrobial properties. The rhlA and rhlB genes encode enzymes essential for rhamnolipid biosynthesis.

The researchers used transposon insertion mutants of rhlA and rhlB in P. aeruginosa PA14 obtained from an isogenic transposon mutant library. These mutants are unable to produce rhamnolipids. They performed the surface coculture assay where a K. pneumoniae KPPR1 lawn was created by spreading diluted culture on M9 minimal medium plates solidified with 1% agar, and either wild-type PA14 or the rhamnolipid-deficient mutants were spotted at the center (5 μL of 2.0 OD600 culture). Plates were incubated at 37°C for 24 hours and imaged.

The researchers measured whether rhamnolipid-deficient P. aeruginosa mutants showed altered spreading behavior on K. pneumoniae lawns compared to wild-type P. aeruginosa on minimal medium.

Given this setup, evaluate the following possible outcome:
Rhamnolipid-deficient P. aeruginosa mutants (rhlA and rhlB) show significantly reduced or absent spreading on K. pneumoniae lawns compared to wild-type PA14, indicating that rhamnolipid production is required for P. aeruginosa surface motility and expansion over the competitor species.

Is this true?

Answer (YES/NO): YES